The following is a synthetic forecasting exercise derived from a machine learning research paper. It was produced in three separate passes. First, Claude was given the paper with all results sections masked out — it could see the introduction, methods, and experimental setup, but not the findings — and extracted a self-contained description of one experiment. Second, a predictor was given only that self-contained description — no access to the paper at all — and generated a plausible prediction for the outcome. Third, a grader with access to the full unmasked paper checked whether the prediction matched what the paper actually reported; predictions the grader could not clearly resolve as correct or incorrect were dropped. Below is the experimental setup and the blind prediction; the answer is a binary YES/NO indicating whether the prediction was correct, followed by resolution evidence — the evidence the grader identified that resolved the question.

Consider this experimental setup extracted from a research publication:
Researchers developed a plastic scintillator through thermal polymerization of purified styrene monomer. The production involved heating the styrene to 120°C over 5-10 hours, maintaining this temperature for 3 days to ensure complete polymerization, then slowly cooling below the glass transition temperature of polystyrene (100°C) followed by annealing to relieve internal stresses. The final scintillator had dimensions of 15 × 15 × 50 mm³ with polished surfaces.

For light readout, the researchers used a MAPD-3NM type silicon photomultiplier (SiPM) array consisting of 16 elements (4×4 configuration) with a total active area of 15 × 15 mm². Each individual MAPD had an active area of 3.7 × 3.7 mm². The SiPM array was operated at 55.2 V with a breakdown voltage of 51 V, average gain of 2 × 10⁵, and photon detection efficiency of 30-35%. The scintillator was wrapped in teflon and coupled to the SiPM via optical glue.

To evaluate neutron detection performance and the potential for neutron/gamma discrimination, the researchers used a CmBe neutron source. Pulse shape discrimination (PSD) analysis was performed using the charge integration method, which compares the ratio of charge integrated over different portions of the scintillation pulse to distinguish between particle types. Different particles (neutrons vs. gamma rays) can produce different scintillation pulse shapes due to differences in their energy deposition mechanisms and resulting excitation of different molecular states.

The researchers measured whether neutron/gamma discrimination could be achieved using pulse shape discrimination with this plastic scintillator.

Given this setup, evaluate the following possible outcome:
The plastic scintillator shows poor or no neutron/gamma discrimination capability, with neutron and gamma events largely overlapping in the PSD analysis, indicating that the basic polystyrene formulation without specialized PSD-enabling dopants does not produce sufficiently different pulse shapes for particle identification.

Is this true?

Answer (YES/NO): YES